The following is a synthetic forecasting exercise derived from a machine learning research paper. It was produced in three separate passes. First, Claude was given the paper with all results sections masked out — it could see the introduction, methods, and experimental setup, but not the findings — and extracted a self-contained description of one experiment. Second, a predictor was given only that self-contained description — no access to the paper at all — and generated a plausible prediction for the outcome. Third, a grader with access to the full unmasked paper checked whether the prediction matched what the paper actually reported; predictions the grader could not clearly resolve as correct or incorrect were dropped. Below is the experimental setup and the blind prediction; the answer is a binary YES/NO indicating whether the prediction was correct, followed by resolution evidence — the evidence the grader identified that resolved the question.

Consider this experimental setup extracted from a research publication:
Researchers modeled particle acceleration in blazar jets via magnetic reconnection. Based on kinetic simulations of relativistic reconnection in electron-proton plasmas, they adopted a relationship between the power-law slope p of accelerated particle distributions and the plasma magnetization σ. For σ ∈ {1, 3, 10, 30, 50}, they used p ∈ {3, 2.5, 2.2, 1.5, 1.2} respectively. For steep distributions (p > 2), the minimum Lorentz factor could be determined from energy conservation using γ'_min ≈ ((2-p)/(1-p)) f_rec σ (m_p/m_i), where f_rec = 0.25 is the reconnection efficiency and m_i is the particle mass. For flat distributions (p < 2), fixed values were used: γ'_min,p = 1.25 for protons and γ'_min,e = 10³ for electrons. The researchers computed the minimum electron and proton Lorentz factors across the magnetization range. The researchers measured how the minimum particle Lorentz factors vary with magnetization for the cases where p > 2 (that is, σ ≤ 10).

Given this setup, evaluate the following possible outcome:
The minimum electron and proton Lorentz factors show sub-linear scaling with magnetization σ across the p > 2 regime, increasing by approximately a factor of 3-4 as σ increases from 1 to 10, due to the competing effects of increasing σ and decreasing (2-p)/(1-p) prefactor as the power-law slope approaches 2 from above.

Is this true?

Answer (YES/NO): NO